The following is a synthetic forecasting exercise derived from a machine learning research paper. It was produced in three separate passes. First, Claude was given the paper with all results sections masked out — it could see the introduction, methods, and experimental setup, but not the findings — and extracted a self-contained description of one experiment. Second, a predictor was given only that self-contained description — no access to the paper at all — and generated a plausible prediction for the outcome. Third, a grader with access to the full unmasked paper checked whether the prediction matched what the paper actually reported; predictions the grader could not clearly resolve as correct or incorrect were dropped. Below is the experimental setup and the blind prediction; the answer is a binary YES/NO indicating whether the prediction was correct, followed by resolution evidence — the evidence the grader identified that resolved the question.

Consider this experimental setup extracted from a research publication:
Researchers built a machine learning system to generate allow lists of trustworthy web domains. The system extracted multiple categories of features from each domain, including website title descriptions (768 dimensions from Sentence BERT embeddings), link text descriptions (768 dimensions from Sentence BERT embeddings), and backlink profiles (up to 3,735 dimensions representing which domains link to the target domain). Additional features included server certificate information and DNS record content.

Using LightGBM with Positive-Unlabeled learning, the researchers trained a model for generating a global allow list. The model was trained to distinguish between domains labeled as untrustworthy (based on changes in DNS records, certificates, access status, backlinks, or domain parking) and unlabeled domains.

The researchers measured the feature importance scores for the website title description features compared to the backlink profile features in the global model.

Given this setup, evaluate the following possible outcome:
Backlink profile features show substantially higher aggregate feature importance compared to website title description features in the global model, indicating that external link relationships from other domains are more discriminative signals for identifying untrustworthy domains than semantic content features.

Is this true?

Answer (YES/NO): NO